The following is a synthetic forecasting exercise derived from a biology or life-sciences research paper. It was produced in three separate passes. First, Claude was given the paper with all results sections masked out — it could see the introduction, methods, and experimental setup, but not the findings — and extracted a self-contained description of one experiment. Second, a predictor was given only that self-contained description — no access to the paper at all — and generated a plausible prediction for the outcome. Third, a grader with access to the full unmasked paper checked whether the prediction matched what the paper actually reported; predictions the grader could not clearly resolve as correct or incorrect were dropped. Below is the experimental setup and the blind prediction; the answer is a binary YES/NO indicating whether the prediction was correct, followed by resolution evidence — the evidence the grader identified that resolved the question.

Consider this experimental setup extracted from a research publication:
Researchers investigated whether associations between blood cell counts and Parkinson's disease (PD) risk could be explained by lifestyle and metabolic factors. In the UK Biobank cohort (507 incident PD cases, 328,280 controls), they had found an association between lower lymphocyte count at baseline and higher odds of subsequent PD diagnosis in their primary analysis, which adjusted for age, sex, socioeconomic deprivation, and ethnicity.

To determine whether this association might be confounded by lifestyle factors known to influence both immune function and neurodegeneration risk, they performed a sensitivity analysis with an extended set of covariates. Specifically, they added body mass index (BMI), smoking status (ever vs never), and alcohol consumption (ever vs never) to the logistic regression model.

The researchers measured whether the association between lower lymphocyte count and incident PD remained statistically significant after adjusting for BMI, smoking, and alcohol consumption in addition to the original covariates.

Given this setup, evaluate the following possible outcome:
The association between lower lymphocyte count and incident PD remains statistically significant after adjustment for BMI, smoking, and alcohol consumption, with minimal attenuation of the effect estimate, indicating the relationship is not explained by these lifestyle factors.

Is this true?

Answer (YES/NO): YES